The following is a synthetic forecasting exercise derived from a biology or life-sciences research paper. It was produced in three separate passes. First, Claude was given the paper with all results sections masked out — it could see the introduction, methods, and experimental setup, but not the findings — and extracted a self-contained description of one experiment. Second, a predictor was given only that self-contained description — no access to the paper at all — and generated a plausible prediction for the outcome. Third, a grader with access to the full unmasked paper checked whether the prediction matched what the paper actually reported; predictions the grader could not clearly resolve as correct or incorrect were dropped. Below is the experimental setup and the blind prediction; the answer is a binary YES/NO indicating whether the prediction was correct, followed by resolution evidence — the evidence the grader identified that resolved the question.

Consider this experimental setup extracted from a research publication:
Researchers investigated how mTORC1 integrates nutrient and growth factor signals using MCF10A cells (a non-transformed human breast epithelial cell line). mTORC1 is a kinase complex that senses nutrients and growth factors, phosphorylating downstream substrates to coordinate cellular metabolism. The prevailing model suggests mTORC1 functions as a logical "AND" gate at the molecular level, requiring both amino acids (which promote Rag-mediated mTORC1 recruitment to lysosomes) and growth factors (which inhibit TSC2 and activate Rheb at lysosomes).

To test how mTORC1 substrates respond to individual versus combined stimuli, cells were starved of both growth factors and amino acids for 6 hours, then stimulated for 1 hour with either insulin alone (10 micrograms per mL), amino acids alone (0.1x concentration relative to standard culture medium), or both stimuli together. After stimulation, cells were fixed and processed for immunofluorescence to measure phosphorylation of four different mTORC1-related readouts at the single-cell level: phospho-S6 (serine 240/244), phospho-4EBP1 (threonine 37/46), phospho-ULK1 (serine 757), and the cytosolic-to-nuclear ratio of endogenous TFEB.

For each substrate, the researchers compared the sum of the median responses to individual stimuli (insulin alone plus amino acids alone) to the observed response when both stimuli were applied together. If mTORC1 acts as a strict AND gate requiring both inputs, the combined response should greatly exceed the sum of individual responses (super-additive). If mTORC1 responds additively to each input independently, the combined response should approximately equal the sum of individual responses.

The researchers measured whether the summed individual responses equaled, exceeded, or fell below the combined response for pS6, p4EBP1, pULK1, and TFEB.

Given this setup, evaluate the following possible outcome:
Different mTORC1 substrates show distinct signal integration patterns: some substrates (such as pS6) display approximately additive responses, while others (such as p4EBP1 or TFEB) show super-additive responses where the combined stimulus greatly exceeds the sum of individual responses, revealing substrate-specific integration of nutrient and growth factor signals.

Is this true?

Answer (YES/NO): NO